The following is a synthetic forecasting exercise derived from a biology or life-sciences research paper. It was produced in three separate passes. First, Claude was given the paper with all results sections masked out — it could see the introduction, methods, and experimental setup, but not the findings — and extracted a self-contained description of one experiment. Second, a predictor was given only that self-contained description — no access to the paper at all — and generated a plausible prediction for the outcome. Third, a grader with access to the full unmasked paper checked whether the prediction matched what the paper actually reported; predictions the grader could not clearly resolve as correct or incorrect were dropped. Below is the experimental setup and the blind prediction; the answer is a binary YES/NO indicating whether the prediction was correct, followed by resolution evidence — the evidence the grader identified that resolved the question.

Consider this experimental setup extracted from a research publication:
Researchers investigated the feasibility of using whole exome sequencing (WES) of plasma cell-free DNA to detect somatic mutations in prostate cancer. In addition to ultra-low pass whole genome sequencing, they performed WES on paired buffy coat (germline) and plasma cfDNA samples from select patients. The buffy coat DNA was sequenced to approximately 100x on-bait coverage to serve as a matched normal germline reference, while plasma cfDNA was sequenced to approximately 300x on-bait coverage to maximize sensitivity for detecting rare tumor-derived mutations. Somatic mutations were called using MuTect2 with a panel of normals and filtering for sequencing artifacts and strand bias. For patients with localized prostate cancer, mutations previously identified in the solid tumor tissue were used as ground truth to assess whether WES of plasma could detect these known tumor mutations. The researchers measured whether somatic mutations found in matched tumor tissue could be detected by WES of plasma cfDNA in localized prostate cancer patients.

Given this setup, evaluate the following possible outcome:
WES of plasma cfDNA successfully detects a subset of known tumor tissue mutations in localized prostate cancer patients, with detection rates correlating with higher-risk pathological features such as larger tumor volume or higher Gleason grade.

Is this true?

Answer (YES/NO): NO